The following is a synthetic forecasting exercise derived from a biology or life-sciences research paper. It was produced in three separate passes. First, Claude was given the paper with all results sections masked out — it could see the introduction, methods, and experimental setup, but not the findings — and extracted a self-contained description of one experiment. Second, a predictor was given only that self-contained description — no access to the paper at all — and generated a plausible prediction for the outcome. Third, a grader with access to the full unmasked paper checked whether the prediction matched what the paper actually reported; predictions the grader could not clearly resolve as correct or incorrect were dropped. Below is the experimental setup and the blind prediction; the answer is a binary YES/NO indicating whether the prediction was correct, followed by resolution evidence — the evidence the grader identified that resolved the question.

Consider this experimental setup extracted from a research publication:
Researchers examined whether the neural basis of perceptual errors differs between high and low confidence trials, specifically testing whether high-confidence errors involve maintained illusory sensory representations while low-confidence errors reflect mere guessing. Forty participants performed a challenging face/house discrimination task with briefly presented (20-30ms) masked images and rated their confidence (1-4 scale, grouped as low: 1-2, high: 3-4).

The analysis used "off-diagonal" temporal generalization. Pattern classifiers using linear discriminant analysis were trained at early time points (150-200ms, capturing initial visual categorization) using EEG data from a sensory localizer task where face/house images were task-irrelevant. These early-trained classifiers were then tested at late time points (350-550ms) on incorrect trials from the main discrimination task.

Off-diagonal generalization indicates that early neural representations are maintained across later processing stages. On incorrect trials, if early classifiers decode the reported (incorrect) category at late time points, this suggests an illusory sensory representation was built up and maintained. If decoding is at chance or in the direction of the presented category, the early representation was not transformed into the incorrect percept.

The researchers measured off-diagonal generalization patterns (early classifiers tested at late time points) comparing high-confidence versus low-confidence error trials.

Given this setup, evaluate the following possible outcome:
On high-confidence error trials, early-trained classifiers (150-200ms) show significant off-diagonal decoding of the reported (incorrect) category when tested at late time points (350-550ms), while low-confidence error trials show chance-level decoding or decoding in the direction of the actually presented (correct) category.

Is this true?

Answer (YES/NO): YES